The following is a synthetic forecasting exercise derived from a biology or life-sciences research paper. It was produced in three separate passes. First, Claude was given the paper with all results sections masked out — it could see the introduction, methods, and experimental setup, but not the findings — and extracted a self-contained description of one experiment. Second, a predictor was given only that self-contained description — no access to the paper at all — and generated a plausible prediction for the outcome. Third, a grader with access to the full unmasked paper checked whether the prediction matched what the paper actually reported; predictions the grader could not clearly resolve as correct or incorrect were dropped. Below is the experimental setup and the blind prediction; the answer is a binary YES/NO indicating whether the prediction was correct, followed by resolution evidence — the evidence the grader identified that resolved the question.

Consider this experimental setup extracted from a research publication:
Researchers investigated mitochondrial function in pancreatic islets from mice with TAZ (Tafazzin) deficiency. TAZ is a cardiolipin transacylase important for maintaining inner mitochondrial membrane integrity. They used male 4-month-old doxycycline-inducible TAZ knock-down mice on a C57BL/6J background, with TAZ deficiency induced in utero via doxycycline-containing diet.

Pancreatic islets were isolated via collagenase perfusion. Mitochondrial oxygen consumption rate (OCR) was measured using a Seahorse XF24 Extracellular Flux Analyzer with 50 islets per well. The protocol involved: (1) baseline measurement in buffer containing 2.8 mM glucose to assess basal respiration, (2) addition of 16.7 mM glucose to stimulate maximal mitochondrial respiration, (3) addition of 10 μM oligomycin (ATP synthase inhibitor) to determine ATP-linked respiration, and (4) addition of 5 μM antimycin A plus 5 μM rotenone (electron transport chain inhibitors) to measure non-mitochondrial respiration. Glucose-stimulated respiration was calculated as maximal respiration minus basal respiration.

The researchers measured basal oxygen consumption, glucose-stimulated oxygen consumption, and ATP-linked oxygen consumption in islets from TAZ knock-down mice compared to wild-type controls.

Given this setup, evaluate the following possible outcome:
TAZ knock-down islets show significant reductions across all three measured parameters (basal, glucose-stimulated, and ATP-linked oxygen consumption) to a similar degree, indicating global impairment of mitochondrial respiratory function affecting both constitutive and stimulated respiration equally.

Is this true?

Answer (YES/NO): NO